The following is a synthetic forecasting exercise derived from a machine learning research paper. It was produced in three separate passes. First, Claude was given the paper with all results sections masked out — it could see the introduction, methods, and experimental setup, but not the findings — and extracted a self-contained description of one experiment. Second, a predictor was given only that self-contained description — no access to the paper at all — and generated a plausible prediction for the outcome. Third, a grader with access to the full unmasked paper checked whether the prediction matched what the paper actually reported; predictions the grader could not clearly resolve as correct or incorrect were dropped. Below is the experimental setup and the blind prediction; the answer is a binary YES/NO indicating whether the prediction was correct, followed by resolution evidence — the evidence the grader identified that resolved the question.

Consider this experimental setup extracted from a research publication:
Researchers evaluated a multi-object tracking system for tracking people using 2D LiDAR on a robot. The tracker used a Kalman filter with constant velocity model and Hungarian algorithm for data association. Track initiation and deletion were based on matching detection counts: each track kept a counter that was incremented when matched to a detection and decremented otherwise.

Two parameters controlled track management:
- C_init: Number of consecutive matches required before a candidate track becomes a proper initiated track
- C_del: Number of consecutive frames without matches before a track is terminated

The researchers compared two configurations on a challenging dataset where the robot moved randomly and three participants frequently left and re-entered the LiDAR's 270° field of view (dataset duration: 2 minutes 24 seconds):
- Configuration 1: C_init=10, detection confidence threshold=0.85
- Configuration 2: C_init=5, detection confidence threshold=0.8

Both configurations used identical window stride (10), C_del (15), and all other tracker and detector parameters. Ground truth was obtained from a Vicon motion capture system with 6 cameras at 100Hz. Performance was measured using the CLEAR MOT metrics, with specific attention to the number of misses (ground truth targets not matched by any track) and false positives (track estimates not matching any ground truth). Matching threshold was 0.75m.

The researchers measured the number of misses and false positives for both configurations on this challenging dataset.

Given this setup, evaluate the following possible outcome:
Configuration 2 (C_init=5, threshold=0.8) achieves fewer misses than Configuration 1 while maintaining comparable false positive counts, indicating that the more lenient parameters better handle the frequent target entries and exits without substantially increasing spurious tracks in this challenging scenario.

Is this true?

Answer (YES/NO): NO